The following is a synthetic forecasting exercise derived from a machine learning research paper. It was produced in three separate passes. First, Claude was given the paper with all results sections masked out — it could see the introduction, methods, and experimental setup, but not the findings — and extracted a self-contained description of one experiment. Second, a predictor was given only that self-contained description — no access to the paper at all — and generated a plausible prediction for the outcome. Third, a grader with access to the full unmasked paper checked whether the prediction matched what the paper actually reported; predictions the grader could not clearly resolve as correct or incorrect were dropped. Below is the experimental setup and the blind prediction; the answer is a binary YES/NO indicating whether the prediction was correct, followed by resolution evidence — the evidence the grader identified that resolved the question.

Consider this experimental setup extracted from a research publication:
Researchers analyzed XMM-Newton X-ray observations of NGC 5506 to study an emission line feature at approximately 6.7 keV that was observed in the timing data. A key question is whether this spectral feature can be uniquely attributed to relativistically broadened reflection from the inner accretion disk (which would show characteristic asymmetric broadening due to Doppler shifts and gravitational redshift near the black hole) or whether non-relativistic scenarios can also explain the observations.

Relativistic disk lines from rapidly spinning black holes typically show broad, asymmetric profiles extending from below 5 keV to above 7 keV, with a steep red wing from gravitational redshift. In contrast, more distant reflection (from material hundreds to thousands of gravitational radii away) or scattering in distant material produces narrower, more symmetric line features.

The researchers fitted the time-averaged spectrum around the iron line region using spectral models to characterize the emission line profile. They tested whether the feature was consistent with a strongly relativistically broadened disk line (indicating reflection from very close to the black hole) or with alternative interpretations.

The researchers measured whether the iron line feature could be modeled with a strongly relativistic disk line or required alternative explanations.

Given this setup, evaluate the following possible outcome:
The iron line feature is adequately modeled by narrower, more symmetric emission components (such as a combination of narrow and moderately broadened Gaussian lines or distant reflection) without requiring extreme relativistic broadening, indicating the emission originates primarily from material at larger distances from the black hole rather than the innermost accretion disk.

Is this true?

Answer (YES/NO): YES